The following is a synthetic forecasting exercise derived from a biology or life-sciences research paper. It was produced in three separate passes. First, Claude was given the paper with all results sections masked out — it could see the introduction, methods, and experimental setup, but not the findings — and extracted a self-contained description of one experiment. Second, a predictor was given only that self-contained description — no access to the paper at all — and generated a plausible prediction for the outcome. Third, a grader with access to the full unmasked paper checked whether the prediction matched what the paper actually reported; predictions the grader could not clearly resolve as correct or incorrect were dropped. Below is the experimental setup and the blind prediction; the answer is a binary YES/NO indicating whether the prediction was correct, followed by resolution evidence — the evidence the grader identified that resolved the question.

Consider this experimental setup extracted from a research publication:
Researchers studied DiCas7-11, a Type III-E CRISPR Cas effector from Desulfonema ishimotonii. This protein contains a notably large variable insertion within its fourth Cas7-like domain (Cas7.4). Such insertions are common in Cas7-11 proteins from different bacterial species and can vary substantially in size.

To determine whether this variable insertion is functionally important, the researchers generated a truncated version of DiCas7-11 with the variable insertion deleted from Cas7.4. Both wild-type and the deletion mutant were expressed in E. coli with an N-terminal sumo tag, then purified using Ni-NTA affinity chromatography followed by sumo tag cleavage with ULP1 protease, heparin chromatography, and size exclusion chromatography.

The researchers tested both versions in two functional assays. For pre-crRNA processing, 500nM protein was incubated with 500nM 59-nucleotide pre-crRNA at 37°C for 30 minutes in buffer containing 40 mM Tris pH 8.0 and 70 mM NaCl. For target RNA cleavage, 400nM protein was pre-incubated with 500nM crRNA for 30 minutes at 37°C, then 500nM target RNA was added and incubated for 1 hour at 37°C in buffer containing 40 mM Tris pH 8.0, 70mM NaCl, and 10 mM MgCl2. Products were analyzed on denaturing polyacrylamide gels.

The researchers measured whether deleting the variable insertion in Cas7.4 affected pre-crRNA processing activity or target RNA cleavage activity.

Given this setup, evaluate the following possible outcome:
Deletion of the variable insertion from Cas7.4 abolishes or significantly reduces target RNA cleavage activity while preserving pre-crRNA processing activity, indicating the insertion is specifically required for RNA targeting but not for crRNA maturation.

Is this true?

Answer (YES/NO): NO